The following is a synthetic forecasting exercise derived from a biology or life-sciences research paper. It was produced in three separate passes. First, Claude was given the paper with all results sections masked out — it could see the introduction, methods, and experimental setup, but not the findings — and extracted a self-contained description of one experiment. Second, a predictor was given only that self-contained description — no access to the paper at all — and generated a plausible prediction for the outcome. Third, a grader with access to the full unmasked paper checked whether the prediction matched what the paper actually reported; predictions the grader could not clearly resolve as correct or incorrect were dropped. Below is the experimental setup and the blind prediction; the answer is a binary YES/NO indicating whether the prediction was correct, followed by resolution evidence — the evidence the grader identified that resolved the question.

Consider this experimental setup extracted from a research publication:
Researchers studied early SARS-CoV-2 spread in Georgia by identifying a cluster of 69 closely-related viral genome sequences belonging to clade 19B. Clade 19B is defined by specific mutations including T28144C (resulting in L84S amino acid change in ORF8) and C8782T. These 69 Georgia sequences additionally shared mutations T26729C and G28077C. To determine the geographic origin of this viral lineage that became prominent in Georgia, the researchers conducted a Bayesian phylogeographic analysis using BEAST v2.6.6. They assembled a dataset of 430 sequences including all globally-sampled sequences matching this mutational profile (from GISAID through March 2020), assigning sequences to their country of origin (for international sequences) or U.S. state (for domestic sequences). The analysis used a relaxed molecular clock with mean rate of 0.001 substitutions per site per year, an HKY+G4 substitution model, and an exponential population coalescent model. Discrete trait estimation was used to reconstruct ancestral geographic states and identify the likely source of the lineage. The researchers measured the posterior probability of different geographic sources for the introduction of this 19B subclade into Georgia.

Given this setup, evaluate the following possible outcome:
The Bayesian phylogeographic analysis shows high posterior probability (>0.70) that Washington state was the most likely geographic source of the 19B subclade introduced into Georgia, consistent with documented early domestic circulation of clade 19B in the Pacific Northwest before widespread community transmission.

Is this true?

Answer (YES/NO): NO